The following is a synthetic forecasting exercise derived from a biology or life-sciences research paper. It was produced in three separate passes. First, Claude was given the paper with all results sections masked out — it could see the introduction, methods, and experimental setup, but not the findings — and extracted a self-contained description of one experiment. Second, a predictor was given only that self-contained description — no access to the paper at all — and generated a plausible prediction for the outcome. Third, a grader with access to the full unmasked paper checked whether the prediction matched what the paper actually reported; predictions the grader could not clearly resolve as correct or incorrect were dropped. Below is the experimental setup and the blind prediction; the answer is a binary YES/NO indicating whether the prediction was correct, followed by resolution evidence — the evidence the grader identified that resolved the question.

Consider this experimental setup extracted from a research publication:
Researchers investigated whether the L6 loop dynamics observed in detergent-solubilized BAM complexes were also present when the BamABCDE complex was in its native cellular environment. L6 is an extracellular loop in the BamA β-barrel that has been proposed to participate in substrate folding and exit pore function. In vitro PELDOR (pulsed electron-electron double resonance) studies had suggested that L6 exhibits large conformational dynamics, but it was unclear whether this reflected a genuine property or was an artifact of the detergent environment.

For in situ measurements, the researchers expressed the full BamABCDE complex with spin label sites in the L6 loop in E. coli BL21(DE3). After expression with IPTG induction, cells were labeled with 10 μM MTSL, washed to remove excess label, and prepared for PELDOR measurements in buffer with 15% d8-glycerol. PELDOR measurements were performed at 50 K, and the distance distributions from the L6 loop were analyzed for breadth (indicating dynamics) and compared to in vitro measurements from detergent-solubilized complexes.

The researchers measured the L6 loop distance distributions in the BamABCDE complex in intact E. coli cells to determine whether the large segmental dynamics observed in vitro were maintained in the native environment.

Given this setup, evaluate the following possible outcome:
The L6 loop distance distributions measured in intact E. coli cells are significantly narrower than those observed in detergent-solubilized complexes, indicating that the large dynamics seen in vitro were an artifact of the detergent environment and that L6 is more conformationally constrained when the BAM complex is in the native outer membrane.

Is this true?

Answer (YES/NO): NO